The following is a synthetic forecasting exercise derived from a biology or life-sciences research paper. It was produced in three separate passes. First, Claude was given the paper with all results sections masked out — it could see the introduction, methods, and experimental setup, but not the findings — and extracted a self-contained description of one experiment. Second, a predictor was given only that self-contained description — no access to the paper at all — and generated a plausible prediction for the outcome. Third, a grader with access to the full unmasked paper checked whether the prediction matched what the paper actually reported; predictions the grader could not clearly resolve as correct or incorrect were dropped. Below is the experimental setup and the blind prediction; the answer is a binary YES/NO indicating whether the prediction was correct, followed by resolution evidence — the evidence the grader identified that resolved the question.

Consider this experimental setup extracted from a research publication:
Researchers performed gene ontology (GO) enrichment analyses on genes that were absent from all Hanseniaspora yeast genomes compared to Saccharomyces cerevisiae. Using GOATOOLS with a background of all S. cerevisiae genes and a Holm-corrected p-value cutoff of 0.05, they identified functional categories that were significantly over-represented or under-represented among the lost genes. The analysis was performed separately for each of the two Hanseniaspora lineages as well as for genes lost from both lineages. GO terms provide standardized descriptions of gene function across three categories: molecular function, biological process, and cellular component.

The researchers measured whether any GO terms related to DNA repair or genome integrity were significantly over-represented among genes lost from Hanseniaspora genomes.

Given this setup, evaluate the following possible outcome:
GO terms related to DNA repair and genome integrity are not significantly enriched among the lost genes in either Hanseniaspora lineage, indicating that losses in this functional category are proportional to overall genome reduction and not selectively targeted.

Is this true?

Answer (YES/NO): NO